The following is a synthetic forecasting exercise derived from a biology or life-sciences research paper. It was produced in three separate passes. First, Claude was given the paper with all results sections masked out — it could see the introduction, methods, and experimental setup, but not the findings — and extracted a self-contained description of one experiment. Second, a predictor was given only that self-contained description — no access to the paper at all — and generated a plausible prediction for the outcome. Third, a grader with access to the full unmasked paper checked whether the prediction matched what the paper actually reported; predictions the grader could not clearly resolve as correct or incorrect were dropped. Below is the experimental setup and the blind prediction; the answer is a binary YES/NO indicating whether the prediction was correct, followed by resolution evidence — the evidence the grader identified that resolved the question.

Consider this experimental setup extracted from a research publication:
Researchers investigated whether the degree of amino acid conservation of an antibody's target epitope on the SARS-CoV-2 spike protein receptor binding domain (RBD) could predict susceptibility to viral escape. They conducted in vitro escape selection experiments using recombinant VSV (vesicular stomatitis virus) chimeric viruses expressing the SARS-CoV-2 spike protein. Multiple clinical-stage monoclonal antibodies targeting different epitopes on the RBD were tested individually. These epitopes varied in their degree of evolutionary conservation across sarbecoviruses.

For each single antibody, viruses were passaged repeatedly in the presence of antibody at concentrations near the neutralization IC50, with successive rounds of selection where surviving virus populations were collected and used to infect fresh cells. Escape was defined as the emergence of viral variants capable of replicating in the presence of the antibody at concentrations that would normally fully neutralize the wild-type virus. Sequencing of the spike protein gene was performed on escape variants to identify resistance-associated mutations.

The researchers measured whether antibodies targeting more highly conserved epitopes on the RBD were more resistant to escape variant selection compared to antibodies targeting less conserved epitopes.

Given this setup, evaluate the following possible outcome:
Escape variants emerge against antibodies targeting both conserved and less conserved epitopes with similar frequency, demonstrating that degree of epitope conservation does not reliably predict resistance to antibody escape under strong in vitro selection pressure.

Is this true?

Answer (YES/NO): YES